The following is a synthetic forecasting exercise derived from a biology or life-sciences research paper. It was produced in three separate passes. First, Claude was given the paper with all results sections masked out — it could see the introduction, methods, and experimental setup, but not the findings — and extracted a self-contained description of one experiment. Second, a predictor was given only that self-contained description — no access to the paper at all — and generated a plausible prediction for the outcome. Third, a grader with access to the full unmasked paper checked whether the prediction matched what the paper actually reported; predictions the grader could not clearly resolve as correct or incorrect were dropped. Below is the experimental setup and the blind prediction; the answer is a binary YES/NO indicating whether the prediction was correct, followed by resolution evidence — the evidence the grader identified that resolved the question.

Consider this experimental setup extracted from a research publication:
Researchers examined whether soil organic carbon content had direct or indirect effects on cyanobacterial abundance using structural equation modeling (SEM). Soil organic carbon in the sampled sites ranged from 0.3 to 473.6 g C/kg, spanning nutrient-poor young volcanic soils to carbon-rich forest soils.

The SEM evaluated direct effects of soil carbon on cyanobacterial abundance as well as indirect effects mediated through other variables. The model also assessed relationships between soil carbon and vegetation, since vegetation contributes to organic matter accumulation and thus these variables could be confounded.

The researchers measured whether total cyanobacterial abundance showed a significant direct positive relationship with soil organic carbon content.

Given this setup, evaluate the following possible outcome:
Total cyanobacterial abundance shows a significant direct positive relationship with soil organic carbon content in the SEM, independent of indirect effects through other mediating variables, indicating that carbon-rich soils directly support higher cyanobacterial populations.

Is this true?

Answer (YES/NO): NO